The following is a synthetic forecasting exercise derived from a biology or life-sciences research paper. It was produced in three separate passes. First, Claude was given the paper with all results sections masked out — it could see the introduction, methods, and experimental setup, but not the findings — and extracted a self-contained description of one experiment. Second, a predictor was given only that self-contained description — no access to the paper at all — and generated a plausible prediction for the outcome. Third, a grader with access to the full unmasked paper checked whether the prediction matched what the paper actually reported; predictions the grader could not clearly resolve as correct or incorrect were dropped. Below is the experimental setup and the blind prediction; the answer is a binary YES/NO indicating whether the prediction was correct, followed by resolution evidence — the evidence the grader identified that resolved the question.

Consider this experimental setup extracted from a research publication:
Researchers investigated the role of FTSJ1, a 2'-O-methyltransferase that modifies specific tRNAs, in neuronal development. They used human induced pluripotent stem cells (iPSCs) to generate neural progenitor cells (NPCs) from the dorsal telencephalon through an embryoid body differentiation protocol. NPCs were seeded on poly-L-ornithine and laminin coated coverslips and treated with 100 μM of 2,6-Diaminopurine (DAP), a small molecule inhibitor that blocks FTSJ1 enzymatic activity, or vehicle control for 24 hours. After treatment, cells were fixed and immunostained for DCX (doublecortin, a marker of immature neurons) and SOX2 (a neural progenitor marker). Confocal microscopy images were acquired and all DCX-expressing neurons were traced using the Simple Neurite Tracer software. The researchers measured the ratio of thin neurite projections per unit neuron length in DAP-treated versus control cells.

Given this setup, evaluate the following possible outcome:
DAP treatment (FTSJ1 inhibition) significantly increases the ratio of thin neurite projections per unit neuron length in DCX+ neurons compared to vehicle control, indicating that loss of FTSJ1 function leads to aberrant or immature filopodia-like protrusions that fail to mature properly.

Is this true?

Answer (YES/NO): YES